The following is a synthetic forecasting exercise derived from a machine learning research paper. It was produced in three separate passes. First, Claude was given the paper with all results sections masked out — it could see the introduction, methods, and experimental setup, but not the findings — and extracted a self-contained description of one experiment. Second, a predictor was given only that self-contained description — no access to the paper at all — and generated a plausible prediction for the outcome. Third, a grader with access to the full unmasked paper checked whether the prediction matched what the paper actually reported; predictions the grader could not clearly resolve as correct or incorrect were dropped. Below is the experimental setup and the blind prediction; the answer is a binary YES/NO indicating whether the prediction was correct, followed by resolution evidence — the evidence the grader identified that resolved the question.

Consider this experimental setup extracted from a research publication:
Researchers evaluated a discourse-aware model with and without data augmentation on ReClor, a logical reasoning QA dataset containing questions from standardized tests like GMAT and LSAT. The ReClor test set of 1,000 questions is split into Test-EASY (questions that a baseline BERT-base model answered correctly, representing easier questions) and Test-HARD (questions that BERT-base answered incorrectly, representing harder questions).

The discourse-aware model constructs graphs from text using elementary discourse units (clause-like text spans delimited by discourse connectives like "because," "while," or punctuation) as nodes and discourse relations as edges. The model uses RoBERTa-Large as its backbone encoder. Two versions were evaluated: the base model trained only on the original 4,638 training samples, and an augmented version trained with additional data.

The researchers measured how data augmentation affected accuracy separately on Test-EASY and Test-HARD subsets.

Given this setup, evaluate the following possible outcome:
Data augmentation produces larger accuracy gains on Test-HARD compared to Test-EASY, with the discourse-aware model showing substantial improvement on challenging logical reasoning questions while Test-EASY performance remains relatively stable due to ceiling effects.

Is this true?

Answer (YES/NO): NO